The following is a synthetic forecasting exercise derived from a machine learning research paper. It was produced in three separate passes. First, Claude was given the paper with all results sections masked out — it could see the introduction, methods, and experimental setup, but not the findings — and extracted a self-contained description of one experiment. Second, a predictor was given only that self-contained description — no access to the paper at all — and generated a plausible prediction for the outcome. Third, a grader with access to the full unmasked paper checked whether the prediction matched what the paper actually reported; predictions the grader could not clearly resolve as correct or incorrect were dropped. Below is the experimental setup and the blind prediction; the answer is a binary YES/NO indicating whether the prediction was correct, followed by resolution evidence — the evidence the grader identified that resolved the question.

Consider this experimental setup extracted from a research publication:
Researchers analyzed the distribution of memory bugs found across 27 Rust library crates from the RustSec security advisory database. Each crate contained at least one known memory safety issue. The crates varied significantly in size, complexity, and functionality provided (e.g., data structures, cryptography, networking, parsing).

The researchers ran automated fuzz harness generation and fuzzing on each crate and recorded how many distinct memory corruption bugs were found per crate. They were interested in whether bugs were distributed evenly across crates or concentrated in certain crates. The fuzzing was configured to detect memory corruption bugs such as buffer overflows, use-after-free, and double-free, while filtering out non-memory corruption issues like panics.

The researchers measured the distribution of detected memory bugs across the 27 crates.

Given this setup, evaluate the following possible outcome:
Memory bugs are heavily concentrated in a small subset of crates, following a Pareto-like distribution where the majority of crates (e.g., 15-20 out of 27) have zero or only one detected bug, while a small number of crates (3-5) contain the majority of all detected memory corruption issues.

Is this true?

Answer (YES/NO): NO